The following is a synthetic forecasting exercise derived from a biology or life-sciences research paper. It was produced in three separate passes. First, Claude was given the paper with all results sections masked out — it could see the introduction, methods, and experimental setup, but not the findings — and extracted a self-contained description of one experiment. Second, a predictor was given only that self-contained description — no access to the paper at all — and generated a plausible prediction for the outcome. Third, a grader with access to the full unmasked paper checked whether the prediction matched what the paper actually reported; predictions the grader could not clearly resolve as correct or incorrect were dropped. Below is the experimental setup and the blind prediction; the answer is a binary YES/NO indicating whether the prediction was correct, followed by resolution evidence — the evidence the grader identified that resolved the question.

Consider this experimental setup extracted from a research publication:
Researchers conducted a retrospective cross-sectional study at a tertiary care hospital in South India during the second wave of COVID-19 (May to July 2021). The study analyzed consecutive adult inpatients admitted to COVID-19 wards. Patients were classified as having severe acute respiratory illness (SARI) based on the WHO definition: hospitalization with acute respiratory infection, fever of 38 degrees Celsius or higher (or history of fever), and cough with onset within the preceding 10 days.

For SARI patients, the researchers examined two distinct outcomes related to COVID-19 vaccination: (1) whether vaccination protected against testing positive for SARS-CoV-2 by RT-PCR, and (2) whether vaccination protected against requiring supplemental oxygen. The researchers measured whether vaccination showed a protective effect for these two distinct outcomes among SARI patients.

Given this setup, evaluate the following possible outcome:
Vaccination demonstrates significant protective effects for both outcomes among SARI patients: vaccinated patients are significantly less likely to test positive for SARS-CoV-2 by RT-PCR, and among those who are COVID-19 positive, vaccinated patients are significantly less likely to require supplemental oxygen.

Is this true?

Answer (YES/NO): NO